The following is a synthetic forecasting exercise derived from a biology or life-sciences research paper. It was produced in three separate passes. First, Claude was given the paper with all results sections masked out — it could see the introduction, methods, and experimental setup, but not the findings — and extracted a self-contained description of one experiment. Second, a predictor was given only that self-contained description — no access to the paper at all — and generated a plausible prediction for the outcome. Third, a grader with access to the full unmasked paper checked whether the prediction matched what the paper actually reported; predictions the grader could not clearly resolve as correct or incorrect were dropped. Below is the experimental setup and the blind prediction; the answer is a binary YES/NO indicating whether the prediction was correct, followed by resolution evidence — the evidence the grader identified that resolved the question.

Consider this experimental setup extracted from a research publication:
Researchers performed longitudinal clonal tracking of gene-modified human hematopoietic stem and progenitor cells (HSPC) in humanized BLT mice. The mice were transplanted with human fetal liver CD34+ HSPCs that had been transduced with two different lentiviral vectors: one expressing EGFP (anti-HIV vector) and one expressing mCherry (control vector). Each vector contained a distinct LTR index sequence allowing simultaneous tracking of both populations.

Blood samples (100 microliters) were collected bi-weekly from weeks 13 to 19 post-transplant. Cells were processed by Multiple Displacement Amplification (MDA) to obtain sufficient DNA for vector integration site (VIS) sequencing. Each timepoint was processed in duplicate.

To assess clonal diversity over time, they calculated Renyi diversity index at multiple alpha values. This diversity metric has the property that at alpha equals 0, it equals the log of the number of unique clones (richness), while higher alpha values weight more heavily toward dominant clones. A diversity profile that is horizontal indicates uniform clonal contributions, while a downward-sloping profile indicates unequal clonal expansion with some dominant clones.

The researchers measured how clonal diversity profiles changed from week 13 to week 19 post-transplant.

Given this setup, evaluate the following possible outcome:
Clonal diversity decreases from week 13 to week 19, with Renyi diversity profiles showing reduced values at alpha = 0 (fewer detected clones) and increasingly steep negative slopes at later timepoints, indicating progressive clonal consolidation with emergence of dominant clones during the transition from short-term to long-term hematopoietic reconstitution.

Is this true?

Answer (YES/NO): YES